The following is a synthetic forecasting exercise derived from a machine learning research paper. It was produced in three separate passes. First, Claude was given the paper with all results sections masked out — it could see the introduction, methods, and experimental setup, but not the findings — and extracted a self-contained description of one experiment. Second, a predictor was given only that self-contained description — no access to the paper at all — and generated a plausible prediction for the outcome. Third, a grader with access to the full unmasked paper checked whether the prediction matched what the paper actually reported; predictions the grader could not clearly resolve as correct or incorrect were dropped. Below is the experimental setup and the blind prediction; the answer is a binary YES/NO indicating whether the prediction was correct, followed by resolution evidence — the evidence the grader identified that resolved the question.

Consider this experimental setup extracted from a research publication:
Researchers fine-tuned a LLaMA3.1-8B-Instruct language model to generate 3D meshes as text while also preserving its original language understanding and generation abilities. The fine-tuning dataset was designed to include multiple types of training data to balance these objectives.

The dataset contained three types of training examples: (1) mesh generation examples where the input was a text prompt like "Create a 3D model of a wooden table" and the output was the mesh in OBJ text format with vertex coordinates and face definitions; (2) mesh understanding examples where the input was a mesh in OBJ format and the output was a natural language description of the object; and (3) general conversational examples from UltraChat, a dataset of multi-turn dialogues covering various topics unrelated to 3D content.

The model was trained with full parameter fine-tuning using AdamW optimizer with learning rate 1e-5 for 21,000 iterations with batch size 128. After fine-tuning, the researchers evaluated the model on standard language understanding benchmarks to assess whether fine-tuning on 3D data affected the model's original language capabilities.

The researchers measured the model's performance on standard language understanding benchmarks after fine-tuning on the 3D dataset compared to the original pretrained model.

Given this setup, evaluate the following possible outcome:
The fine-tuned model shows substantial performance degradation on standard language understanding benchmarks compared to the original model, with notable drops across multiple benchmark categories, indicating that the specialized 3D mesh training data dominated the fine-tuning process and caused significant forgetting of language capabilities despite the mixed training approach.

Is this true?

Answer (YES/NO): NO